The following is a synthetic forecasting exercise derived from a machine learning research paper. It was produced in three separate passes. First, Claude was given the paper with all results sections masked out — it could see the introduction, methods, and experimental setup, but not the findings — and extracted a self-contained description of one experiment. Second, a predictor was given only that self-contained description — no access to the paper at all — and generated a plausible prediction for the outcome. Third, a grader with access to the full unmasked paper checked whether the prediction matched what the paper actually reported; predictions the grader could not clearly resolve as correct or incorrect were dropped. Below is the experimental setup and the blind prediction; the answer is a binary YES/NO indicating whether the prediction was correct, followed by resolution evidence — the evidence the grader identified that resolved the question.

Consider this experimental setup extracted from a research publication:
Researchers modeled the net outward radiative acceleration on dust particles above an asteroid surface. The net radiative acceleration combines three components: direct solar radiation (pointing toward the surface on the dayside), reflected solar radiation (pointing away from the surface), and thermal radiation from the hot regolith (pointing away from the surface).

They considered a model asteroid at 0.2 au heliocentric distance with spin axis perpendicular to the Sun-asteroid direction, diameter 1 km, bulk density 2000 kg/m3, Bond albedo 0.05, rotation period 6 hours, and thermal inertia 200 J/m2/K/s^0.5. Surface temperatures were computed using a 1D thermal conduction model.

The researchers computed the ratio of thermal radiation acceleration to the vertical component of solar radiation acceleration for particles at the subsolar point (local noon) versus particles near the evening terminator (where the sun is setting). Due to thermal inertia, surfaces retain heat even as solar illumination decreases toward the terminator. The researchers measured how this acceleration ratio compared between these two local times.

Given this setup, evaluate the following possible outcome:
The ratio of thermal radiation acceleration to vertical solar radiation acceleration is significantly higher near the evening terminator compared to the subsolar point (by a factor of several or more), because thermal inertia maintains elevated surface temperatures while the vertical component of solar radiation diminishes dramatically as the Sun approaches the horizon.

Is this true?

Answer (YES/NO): YES